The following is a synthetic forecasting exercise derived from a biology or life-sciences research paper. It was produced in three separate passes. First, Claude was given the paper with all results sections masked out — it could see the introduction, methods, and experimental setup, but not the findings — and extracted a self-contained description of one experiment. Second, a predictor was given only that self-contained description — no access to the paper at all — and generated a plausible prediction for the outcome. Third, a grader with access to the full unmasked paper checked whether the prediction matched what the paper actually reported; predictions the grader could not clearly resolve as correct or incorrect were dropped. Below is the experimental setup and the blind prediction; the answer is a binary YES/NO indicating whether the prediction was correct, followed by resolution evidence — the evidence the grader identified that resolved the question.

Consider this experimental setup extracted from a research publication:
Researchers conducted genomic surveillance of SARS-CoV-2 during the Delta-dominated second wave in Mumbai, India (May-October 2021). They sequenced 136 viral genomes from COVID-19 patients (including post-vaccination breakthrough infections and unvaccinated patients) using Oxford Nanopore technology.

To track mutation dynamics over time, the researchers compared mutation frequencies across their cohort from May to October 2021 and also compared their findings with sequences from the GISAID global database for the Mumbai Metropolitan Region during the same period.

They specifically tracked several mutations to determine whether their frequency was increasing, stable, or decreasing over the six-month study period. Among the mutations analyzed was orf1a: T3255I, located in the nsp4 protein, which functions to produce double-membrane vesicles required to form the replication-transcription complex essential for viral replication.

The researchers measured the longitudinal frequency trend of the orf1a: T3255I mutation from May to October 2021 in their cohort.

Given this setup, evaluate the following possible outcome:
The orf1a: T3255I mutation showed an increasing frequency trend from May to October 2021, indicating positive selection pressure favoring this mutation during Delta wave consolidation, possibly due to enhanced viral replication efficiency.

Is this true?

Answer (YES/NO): NO